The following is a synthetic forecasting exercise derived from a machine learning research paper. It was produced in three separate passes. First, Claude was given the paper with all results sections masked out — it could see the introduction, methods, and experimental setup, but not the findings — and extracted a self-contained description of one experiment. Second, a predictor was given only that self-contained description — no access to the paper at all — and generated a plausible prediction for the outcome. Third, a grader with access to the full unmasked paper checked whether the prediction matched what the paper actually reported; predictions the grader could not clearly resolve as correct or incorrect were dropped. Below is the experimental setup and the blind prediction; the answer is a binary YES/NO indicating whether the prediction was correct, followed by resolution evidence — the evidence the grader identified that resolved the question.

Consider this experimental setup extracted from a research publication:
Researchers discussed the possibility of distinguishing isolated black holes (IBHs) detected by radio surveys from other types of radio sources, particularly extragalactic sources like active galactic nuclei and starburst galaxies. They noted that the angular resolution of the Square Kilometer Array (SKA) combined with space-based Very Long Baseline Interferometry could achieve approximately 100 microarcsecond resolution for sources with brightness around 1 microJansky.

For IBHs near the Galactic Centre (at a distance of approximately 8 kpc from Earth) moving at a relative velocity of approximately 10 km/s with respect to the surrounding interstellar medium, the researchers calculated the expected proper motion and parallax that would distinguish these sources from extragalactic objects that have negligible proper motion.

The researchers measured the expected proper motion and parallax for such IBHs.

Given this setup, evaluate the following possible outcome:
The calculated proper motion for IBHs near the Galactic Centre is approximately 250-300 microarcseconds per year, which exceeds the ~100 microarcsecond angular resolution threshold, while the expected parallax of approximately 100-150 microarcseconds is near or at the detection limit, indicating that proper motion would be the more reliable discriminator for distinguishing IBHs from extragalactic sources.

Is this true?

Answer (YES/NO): NO